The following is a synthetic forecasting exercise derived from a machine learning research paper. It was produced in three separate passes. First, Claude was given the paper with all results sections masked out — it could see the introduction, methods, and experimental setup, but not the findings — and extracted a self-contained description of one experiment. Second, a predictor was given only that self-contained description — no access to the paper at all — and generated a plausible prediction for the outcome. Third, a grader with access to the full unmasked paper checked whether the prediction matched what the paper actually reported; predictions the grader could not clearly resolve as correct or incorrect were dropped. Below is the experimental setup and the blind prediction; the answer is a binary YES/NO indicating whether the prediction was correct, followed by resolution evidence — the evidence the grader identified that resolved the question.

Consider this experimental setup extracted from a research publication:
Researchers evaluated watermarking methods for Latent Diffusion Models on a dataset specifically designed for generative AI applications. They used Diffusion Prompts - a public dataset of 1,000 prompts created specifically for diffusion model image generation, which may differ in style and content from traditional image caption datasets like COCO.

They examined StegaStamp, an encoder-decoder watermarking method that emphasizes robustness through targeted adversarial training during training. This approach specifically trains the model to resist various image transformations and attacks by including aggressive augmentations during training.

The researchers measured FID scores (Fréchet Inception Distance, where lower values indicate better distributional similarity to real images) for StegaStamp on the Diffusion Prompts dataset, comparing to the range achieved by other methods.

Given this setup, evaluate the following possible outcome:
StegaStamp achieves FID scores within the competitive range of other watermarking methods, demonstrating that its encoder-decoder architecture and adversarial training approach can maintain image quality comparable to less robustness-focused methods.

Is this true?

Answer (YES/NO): NO